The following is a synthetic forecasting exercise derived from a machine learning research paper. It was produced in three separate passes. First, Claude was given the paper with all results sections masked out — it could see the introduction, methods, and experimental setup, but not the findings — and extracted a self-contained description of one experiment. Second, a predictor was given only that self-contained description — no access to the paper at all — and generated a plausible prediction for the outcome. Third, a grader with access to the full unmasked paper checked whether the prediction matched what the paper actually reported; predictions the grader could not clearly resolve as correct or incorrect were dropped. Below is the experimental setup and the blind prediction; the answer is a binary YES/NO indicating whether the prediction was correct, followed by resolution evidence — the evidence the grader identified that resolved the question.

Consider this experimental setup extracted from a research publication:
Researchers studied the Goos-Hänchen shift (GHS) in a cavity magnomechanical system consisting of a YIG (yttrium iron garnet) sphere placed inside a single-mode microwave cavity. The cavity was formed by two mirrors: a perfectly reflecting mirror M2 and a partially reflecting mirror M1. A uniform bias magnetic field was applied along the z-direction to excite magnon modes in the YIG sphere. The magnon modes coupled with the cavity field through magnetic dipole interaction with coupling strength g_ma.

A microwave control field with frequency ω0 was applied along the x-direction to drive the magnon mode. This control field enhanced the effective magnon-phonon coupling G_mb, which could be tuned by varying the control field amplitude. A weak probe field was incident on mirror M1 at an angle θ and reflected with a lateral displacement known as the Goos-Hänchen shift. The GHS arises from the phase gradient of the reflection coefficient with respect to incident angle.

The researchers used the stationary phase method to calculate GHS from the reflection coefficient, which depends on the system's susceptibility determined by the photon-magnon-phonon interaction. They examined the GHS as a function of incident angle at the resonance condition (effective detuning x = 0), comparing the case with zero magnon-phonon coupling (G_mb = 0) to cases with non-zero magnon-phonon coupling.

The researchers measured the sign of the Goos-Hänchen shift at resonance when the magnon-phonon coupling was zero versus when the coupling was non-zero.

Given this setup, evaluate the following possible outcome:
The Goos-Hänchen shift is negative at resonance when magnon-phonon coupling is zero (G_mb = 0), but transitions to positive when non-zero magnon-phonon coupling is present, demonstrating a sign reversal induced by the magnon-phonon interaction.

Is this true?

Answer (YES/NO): NO